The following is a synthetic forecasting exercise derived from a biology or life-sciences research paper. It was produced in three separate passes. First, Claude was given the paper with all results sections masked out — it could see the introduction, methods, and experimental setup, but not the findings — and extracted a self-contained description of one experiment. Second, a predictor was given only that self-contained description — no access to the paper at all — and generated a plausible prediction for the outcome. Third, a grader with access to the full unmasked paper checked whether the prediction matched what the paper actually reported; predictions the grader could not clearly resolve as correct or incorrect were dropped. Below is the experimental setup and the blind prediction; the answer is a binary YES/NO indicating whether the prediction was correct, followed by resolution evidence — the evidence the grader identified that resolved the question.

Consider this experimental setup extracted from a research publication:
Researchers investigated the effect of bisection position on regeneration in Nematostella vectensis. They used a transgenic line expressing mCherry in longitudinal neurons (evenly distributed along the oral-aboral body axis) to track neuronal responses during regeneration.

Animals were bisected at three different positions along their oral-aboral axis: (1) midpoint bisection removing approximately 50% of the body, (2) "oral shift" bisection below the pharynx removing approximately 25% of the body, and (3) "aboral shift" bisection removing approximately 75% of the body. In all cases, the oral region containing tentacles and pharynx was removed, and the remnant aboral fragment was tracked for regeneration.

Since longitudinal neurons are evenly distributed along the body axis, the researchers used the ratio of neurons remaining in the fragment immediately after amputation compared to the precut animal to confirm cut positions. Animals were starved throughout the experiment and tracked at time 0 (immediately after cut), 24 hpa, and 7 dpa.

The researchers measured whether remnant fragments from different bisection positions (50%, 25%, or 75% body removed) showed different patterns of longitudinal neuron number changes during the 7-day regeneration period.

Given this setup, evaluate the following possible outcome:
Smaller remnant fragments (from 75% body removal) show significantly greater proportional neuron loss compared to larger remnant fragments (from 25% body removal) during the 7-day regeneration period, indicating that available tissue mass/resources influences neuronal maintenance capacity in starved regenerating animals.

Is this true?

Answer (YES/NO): NO